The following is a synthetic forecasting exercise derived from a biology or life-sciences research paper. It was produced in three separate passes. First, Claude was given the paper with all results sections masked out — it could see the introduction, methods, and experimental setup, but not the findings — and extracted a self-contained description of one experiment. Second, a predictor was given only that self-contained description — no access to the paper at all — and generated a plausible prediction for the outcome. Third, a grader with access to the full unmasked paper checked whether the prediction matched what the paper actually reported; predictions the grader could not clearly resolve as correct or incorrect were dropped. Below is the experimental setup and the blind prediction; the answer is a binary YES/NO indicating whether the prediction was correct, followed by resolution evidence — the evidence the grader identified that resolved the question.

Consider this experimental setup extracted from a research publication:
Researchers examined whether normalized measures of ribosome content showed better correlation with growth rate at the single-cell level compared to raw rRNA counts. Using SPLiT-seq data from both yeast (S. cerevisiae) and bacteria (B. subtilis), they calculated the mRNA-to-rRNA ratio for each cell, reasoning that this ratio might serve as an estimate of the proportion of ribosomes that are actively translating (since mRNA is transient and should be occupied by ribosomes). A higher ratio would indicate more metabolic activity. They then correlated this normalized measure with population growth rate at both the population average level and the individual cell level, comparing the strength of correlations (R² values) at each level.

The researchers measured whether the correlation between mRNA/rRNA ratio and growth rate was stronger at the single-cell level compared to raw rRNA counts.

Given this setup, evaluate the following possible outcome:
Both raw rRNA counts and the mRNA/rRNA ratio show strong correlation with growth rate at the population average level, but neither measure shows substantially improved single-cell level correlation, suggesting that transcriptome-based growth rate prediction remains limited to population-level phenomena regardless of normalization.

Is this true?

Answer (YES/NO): YES